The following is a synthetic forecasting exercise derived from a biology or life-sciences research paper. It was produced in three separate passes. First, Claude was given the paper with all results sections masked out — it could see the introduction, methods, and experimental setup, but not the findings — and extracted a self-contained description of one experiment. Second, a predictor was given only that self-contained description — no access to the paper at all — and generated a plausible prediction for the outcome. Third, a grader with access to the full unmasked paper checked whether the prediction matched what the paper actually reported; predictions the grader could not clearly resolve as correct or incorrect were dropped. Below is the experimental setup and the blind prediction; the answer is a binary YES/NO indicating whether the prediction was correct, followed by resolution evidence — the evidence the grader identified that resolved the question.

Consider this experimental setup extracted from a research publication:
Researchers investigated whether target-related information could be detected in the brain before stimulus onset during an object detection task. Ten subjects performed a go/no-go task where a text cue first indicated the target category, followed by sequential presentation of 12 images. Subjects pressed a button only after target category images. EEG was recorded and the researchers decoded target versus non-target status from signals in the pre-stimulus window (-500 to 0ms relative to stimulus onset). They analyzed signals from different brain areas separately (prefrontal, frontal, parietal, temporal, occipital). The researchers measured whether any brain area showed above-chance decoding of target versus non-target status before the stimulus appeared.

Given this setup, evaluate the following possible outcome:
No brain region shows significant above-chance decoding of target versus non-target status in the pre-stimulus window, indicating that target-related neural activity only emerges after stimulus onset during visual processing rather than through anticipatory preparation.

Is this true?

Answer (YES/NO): NO